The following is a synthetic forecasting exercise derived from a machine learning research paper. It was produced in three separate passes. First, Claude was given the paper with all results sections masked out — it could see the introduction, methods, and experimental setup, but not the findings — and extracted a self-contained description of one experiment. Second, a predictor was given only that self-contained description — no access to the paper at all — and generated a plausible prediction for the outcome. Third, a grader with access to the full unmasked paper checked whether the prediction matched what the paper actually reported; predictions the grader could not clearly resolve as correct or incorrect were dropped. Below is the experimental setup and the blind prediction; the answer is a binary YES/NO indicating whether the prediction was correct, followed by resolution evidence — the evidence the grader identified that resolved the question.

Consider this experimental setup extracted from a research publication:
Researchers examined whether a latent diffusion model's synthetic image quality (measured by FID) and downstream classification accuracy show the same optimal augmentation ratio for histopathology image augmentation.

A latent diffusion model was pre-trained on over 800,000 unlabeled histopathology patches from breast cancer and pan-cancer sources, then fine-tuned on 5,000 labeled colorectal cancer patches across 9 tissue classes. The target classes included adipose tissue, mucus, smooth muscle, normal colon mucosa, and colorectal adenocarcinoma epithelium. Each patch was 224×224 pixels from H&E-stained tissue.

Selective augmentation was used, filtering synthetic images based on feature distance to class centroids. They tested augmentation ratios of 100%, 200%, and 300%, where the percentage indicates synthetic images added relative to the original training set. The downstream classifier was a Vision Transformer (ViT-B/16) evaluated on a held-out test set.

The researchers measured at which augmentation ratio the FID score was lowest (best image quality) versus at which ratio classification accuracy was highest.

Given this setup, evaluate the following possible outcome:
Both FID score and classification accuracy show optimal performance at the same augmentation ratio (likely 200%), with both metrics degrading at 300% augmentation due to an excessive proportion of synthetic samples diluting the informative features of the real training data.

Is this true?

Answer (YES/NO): NO